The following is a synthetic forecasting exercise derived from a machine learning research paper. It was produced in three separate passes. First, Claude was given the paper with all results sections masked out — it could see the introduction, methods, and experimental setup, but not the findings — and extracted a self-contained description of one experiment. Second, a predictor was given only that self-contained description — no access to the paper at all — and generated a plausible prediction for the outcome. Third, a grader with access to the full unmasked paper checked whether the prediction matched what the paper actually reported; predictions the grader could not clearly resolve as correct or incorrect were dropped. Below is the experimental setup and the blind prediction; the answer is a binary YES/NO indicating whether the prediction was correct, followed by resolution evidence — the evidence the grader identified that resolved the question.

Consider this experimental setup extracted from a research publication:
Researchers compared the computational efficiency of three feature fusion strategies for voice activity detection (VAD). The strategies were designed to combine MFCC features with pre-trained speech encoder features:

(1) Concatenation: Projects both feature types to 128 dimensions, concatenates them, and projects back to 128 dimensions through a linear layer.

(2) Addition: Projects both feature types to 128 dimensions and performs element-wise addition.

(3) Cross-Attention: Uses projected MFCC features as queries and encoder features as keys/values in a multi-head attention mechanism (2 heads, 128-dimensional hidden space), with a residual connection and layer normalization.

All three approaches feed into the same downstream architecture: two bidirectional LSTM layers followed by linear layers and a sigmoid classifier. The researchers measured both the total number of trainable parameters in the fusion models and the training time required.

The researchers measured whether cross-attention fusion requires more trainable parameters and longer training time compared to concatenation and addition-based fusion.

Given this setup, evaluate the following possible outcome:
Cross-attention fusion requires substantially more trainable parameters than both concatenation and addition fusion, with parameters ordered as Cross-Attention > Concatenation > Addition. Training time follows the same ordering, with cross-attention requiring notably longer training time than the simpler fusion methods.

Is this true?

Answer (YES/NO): NO